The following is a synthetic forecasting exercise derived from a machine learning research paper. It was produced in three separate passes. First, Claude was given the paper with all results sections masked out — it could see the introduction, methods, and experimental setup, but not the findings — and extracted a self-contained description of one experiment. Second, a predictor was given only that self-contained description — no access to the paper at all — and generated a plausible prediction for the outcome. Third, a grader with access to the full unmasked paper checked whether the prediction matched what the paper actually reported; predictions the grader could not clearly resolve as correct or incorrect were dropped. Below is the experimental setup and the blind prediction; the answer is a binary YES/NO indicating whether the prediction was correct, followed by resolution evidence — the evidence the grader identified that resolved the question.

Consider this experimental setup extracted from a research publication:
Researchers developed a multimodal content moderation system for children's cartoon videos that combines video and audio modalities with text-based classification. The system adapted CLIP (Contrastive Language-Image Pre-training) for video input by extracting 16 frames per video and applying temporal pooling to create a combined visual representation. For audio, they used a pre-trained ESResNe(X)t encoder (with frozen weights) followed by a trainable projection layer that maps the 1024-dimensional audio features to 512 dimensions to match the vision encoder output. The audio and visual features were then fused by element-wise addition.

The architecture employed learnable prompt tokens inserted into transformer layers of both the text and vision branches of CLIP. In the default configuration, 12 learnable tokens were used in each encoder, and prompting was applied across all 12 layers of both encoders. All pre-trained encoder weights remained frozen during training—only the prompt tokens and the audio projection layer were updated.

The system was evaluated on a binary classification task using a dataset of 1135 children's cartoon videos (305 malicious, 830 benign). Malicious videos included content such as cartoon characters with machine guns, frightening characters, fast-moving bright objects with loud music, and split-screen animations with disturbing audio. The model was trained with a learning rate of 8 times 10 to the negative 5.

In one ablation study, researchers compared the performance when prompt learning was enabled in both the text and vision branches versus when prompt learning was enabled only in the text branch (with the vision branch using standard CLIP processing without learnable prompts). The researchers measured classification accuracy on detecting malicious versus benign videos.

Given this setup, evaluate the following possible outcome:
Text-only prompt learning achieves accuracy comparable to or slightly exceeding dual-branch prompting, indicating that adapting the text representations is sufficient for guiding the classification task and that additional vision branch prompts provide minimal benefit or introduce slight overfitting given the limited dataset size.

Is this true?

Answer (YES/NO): NO